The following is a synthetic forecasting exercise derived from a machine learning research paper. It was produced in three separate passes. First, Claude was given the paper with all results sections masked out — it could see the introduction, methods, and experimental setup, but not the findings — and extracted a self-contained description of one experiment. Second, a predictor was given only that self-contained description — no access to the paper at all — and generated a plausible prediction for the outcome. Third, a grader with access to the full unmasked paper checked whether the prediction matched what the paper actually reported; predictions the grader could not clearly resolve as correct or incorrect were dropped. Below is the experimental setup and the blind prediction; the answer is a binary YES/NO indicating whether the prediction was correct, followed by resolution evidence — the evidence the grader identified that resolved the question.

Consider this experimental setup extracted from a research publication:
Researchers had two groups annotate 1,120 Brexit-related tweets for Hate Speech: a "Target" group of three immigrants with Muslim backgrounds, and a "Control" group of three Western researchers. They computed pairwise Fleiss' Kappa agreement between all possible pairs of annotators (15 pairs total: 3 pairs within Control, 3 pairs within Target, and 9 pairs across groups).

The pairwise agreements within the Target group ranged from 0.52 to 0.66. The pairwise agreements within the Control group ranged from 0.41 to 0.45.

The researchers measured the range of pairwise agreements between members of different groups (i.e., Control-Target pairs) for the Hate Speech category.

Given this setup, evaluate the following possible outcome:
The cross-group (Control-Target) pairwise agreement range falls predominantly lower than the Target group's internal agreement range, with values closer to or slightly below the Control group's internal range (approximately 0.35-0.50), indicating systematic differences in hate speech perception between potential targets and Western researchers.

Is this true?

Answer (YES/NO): NO